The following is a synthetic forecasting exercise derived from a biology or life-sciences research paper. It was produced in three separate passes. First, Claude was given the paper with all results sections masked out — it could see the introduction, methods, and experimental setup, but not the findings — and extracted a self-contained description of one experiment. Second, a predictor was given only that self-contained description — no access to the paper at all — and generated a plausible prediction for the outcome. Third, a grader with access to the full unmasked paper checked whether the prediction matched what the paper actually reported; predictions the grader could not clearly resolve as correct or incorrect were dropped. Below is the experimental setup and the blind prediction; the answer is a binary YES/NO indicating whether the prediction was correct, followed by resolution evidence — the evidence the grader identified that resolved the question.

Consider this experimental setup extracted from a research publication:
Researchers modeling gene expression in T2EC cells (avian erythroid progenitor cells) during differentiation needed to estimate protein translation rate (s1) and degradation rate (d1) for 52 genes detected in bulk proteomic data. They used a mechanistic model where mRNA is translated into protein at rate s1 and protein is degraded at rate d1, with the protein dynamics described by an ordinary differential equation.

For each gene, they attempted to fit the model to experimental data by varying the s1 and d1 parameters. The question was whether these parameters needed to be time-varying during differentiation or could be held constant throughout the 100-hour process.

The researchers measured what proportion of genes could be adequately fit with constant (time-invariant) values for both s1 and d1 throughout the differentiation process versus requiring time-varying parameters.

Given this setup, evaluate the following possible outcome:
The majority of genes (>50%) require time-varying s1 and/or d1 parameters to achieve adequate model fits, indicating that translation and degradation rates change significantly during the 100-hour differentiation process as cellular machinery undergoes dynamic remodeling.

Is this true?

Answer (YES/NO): YES